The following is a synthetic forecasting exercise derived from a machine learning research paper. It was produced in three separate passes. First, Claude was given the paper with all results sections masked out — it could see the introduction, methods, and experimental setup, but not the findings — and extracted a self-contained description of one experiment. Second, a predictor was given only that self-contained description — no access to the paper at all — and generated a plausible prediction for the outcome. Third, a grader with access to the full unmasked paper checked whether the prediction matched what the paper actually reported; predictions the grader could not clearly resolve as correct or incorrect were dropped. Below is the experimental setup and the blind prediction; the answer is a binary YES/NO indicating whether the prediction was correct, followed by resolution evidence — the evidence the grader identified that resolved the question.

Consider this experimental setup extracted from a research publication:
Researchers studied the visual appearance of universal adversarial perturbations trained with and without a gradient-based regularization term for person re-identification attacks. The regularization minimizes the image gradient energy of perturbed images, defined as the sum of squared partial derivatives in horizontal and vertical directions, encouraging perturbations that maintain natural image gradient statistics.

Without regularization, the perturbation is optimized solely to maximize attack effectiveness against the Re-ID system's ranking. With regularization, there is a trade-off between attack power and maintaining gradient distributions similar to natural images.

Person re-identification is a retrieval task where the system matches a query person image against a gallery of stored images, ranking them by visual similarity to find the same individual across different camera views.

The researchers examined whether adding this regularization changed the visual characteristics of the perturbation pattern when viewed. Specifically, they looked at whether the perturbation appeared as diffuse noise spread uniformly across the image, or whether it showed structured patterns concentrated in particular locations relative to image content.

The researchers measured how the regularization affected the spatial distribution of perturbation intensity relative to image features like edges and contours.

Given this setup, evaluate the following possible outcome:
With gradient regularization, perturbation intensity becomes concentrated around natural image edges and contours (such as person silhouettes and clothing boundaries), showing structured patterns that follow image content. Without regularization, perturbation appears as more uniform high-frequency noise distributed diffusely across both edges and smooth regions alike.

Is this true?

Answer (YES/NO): YES